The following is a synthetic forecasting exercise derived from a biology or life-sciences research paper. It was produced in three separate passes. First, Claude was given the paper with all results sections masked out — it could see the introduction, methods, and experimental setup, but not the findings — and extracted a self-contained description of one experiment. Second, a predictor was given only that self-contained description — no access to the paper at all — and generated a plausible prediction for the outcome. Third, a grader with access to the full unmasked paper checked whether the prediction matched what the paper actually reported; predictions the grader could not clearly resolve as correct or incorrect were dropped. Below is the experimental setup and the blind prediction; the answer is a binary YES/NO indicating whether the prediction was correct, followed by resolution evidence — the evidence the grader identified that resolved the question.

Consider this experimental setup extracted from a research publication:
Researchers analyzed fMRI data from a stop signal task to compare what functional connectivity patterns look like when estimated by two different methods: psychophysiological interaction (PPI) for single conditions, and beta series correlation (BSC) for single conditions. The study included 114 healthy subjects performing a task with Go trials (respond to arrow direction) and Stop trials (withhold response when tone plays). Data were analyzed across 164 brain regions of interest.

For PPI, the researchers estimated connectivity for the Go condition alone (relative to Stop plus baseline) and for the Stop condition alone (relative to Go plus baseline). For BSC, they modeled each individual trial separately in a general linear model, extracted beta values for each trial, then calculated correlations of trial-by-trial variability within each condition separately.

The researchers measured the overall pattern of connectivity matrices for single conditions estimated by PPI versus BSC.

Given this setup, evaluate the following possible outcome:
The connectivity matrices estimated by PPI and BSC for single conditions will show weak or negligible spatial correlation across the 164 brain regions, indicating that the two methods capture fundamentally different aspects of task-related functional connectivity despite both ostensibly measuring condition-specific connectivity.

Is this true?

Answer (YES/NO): YES